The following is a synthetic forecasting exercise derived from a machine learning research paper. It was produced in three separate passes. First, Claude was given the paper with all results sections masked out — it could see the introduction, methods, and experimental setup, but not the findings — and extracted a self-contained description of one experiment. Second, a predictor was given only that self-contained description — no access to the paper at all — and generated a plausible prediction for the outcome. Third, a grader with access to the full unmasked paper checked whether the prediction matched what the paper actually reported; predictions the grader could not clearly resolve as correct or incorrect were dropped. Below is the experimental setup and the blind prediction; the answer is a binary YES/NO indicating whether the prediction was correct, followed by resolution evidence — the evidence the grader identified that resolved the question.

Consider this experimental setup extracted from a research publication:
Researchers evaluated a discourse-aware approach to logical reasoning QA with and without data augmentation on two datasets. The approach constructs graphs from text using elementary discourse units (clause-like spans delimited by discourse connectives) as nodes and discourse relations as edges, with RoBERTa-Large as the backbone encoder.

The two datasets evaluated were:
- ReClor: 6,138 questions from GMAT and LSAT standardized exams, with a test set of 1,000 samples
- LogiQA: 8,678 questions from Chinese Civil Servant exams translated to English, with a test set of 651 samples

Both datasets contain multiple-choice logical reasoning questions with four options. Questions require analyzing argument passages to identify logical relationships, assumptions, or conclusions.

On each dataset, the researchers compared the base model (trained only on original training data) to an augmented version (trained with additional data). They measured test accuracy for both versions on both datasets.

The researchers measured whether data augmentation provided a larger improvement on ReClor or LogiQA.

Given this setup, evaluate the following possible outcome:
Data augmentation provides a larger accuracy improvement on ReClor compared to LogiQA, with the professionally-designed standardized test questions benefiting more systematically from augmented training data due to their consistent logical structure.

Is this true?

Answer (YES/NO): NO